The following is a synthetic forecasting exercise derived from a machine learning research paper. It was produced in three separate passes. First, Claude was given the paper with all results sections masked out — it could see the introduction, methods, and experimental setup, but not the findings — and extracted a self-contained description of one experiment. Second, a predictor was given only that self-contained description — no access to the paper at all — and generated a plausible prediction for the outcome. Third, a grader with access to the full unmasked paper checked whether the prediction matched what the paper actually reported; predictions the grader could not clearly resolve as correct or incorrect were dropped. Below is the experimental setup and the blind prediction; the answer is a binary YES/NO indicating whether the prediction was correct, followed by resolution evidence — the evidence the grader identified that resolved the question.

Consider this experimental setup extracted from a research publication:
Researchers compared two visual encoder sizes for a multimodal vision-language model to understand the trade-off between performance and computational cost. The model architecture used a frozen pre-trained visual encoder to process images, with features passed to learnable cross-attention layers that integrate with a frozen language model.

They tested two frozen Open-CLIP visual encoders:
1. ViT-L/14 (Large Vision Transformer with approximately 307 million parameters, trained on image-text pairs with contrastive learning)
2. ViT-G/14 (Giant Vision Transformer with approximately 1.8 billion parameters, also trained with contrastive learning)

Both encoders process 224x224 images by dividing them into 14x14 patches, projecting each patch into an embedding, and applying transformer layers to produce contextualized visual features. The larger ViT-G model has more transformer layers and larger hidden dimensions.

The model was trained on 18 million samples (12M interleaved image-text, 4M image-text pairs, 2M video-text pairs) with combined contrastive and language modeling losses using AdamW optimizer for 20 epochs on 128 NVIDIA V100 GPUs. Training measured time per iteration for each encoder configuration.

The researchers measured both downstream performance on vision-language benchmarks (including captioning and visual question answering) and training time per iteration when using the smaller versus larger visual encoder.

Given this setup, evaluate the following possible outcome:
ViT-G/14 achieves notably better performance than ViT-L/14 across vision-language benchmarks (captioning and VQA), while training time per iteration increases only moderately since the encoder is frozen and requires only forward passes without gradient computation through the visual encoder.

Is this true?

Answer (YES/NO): NO